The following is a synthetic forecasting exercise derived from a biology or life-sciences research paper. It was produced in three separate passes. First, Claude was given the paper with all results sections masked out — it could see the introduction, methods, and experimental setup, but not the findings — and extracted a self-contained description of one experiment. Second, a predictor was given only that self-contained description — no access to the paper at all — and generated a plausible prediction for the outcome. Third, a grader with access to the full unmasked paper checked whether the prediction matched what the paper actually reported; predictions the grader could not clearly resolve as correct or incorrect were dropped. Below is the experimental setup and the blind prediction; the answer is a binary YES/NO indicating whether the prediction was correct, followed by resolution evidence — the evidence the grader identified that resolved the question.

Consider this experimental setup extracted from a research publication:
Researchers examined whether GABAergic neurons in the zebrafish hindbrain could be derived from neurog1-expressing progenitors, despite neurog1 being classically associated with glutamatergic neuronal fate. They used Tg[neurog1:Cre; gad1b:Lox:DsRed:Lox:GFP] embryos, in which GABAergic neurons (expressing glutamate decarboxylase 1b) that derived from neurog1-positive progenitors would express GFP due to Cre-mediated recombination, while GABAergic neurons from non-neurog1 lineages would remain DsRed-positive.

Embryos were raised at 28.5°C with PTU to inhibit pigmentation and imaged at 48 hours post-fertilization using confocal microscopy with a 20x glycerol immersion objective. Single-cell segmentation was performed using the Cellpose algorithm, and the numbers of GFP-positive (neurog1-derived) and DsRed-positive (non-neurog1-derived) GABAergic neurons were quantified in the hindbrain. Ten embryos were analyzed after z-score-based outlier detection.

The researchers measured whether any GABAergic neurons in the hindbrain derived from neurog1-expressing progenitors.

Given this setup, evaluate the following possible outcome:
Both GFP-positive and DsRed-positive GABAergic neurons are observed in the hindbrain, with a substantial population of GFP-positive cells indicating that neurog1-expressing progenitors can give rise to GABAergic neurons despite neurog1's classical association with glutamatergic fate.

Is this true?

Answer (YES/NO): YES